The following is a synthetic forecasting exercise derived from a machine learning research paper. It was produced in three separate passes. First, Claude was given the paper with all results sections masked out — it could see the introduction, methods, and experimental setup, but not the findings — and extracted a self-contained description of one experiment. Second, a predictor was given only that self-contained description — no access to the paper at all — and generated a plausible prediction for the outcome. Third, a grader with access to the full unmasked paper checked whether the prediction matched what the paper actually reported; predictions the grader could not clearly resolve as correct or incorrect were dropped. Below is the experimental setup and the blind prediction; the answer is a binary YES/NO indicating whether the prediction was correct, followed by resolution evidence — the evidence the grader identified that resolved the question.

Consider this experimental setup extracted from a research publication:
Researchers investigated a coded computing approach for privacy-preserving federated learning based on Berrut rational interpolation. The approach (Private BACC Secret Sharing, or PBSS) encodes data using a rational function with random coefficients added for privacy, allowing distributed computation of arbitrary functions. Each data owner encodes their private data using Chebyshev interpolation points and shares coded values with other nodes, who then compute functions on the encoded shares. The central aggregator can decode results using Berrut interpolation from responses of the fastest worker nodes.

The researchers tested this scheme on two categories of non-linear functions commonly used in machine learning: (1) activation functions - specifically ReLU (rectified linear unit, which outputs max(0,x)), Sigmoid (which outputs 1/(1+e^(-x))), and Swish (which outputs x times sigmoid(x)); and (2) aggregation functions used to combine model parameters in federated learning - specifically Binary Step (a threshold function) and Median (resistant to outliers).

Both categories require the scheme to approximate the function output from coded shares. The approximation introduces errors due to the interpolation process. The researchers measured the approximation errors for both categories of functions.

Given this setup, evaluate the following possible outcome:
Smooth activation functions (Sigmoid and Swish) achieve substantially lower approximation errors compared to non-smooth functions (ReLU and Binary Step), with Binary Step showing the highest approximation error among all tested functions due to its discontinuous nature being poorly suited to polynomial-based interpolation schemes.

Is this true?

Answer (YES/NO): NO